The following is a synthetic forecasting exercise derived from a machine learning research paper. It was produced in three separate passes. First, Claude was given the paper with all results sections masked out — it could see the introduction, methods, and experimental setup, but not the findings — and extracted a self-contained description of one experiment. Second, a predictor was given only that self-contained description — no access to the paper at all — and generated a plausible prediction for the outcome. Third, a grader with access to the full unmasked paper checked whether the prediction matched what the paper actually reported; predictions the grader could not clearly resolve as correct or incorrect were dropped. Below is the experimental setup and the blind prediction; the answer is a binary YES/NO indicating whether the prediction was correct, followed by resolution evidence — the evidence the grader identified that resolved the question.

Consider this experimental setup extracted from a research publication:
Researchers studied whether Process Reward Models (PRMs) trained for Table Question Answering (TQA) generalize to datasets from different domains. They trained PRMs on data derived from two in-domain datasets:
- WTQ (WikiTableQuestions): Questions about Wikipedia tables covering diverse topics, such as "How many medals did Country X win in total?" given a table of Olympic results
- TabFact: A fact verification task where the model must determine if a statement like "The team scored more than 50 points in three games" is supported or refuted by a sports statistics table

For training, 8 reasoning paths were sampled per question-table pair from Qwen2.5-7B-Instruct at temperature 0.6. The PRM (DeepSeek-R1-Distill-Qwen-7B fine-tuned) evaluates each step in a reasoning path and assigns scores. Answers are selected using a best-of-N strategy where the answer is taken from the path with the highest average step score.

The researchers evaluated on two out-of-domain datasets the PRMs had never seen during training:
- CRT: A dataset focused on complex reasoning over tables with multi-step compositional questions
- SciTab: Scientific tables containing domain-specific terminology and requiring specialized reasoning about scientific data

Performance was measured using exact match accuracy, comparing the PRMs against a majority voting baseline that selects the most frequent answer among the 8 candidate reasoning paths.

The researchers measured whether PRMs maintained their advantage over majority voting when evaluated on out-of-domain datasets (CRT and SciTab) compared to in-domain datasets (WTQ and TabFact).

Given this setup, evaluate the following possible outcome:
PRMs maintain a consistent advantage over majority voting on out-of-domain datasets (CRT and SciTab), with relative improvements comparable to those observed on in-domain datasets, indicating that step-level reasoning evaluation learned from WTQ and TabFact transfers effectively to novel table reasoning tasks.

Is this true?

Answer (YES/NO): NO